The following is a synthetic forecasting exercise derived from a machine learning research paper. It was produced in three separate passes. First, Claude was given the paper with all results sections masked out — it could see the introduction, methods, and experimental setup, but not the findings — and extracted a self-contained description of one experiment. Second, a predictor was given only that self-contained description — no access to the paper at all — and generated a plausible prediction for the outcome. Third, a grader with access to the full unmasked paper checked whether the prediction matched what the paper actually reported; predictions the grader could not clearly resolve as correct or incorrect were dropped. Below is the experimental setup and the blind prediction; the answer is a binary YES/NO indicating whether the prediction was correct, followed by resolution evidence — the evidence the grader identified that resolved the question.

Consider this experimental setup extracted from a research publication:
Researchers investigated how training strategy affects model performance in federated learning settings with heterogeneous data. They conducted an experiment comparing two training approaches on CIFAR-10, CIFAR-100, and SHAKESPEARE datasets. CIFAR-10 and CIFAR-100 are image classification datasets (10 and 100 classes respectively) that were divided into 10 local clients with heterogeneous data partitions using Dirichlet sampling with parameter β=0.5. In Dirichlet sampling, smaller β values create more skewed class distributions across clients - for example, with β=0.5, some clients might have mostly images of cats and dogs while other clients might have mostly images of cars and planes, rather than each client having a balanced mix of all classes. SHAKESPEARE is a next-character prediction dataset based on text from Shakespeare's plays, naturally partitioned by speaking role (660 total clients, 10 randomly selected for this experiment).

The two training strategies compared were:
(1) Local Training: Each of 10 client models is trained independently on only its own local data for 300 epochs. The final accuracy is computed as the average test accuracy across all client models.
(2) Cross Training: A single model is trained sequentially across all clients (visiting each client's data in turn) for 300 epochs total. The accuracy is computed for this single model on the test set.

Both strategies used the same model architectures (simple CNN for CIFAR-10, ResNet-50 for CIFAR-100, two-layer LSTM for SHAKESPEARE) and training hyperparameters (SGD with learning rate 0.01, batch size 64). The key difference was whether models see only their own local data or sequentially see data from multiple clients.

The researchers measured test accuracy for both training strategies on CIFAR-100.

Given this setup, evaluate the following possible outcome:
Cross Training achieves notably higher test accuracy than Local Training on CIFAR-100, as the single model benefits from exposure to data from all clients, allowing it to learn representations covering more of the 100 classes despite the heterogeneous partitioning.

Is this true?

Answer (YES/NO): YES